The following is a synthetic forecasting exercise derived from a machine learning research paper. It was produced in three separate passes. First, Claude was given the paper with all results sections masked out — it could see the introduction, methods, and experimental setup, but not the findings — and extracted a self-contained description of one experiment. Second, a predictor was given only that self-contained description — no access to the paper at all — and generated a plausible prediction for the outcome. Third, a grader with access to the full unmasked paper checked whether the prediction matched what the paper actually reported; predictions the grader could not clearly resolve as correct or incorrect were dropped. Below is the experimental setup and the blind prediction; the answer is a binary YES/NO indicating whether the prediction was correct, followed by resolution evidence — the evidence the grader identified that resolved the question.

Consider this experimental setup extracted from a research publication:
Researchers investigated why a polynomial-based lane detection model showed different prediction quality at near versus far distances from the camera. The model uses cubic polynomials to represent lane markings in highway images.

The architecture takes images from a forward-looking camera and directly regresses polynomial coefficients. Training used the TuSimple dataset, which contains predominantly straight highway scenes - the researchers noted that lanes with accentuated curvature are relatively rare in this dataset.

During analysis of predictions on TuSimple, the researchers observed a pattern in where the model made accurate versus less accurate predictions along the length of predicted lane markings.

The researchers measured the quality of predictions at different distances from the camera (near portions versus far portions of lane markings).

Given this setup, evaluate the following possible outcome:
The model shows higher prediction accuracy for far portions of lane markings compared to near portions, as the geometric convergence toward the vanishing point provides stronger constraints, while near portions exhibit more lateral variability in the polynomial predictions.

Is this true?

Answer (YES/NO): NO